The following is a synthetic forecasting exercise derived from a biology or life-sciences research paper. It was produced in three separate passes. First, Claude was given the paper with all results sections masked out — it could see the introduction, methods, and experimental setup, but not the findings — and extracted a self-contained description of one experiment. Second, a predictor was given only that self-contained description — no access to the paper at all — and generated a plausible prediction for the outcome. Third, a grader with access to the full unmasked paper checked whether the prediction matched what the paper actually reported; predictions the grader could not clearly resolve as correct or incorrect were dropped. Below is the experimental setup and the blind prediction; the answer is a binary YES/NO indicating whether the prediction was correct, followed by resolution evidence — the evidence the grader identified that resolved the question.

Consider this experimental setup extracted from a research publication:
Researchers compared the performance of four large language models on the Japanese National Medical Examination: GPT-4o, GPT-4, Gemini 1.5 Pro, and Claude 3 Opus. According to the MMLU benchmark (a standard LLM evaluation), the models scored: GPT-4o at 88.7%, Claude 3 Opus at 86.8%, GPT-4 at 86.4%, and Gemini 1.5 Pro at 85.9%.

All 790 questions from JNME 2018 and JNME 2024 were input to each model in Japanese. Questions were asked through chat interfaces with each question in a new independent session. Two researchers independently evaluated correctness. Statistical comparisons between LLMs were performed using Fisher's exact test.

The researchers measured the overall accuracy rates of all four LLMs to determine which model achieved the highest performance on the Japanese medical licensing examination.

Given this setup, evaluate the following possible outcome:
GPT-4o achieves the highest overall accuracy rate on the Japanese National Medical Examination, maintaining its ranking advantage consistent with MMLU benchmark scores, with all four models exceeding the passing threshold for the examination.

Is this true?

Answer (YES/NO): NO